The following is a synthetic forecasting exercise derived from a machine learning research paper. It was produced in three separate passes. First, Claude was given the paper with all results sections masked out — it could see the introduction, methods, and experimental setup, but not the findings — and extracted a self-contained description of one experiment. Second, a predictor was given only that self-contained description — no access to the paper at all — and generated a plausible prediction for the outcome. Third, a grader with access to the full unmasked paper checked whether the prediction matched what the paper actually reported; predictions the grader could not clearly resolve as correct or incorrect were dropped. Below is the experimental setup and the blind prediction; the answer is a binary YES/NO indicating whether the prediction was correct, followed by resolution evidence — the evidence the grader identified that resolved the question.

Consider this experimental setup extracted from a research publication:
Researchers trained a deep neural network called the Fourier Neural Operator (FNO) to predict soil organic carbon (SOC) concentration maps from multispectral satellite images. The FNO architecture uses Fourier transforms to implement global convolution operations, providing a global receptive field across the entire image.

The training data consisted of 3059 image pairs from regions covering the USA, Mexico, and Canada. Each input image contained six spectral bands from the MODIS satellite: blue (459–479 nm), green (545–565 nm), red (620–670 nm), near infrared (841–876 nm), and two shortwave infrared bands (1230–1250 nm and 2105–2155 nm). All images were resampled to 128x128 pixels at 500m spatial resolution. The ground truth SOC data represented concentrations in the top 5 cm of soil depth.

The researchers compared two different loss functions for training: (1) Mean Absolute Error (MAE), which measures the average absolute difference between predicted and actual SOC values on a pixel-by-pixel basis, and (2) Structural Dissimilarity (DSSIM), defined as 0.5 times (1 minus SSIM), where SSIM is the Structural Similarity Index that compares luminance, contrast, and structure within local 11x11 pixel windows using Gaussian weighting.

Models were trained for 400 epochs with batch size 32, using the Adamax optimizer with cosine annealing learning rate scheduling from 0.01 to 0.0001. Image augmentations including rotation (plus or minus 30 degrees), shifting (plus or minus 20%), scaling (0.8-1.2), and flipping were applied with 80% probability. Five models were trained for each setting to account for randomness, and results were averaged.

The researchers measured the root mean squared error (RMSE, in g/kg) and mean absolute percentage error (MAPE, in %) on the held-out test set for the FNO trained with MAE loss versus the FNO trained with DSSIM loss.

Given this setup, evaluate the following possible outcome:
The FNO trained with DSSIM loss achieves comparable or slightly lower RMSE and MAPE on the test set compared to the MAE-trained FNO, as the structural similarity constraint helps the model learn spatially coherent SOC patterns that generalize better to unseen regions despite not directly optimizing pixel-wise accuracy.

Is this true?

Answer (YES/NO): NO